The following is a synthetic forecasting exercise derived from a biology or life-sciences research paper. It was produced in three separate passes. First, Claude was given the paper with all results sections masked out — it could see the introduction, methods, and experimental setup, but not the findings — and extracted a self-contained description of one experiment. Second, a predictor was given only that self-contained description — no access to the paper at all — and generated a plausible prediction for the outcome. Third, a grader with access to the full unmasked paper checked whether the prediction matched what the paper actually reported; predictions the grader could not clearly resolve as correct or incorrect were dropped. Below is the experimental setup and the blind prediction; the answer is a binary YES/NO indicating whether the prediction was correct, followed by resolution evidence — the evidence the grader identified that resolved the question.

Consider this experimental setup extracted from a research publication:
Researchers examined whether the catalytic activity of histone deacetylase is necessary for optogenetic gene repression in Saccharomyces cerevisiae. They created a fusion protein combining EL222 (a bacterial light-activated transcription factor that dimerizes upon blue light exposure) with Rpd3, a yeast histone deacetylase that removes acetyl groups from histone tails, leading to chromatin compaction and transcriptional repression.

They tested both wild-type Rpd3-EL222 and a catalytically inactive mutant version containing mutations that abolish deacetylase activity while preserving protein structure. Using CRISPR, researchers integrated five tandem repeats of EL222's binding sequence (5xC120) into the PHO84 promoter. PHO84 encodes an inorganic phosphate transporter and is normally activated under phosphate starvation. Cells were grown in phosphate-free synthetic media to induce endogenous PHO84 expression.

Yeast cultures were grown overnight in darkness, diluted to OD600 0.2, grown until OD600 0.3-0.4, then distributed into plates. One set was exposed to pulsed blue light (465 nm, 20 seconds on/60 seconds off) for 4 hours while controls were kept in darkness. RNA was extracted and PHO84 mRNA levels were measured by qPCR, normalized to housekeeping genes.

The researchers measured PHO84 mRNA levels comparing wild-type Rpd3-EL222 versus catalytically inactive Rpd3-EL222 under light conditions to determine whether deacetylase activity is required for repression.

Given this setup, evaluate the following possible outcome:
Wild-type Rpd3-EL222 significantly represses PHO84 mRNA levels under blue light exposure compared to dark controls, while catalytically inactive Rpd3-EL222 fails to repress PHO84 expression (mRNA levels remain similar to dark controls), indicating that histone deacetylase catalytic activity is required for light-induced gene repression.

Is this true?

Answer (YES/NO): NO